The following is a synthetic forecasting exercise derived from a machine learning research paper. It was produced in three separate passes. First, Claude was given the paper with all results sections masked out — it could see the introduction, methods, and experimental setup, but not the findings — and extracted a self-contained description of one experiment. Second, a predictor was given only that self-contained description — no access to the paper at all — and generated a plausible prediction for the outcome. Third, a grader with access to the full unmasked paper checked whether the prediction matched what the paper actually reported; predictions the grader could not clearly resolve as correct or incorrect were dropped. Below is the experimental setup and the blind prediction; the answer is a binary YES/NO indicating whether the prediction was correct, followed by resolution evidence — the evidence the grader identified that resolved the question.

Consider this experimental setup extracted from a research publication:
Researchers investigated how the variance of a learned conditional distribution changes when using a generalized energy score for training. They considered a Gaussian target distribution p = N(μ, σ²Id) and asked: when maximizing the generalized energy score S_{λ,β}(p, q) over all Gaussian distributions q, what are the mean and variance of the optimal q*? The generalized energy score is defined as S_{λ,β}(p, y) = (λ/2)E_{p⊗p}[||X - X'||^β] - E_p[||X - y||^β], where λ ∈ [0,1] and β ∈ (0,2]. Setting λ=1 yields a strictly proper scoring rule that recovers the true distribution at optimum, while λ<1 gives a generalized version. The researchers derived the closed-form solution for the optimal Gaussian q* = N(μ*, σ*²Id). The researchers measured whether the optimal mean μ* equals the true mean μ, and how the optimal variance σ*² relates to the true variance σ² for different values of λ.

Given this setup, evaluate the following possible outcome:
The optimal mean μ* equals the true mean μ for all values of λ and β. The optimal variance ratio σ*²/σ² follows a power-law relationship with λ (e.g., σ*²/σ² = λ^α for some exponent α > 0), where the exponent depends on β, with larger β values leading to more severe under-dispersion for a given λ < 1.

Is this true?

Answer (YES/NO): NO